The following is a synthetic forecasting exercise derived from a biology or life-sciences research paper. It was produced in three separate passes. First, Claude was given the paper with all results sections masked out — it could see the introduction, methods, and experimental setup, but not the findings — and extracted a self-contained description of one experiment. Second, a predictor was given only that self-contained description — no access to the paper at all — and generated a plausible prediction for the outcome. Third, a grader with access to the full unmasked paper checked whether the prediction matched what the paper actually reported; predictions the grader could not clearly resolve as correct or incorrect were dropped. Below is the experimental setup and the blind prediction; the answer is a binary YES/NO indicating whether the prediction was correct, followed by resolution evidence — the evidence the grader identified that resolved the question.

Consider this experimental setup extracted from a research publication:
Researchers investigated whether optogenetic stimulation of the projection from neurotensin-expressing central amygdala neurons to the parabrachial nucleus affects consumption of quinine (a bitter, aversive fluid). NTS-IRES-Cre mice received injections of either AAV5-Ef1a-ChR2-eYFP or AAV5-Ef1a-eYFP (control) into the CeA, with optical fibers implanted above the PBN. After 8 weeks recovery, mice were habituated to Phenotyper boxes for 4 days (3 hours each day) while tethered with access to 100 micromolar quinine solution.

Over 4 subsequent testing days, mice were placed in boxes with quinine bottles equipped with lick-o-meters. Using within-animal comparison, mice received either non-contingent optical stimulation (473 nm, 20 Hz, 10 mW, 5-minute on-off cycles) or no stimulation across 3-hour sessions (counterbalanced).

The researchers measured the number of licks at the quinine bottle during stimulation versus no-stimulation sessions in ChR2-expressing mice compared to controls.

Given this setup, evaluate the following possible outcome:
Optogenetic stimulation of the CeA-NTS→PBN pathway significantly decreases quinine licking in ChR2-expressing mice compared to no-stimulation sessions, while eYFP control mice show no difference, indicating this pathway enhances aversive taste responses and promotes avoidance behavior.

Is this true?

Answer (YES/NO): NO